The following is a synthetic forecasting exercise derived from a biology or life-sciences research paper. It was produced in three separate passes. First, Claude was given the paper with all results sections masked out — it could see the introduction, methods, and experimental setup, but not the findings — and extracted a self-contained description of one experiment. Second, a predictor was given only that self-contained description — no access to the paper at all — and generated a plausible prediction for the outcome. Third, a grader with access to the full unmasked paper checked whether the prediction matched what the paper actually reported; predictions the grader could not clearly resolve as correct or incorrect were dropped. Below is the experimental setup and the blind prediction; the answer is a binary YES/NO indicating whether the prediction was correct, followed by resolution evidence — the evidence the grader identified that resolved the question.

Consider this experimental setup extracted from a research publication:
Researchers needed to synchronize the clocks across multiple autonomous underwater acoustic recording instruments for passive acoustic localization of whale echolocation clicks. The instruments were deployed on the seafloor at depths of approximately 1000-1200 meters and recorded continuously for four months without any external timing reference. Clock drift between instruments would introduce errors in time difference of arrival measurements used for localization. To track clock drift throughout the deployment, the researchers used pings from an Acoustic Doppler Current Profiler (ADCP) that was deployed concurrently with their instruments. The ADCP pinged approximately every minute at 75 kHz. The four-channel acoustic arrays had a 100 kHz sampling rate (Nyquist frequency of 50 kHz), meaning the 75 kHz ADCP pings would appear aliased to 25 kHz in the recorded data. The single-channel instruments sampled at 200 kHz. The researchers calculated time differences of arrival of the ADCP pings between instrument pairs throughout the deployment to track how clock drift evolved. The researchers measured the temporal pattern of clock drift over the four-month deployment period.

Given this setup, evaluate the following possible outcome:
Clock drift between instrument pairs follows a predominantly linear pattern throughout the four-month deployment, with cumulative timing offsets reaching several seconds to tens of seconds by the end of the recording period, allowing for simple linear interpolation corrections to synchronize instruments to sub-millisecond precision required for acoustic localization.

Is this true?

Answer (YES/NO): NO